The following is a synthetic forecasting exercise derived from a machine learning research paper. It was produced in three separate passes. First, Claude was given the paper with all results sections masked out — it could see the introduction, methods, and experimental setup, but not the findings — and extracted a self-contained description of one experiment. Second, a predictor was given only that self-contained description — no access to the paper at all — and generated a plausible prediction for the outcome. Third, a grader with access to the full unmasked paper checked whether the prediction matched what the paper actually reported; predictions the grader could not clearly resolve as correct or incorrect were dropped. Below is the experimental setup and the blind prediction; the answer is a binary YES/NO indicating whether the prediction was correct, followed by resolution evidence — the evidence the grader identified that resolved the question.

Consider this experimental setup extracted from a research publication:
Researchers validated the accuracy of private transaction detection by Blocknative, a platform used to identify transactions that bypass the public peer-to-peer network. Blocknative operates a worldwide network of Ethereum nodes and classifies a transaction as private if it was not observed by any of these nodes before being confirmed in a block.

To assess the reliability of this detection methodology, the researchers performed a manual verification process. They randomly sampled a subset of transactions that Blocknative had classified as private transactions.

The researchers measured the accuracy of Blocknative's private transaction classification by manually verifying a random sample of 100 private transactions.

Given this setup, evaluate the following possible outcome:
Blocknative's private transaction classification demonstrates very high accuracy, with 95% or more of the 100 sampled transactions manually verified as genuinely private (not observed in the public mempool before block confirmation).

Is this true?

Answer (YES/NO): YES